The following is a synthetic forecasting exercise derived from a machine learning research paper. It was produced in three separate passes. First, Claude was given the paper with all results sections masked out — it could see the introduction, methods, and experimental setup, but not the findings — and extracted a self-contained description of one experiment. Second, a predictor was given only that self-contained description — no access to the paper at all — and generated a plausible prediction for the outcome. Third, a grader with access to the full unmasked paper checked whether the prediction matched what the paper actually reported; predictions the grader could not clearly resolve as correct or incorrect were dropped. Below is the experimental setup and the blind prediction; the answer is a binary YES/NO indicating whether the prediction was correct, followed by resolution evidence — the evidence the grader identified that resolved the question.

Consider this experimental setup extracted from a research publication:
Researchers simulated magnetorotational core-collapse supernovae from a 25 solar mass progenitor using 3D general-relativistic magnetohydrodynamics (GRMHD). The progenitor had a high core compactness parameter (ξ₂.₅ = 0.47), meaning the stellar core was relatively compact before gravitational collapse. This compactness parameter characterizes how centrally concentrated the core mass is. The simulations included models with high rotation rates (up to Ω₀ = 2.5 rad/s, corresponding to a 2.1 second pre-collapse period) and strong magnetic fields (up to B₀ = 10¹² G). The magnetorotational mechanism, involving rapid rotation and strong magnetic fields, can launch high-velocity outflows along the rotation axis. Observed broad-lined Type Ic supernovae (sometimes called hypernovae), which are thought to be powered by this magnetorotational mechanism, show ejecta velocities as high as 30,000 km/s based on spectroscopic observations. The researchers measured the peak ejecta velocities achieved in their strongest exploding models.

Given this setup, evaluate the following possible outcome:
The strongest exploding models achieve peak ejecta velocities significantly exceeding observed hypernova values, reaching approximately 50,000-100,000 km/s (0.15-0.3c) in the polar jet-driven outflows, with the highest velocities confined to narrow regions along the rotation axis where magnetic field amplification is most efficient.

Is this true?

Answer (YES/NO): NO